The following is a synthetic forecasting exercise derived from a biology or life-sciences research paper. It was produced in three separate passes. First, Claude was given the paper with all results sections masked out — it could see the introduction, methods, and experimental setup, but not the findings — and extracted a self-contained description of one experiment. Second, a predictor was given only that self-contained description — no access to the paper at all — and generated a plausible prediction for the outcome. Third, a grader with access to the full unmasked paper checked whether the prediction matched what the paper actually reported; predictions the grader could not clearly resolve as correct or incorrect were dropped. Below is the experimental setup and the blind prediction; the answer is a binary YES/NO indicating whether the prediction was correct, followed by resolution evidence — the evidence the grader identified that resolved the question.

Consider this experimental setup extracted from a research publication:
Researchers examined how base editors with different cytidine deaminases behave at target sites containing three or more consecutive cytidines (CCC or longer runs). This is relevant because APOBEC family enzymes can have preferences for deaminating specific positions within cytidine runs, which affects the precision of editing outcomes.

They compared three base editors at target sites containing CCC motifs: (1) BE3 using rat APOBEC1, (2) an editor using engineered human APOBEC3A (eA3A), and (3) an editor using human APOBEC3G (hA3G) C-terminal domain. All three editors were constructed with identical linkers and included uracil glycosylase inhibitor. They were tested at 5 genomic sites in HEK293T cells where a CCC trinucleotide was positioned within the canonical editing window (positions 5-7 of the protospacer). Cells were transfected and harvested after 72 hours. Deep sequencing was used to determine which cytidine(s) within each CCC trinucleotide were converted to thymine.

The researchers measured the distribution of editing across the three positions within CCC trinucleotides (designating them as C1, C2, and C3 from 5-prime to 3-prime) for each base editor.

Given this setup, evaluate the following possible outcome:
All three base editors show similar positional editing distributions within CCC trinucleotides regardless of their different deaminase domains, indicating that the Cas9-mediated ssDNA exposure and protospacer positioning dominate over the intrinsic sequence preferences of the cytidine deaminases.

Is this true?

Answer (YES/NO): NO